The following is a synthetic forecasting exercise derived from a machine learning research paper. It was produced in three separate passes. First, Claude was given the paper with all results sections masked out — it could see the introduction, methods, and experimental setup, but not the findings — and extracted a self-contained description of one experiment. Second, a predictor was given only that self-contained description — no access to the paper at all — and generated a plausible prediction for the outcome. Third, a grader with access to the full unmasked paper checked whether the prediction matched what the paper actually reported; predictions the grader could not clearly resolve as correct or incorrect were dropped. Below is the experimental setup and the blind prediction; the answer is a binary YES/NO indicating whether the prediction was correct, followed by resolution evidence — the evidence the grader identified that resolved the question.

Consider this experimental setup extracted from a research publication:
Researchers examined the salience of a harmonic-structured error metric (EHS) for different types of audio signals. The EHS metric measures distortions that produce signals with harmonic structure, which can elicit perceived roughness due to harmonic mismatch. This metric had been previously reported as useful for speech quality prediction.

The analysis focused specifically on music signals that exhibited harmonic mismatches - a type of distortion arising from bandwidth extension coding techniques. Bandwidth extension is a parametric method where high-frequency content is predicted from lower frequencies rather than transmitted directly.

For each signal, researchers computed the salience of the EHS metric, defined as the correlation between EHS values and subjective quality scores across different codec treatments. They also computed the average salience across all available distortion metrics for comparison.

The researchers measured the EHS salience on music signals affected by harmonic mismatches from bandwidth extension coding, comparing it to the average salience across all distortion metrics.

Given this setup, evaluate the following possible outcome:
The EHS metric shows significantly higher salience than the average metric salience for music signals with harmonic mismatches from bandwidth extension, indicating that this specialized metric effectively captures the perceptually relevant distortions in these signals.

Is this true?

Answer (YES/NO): NO